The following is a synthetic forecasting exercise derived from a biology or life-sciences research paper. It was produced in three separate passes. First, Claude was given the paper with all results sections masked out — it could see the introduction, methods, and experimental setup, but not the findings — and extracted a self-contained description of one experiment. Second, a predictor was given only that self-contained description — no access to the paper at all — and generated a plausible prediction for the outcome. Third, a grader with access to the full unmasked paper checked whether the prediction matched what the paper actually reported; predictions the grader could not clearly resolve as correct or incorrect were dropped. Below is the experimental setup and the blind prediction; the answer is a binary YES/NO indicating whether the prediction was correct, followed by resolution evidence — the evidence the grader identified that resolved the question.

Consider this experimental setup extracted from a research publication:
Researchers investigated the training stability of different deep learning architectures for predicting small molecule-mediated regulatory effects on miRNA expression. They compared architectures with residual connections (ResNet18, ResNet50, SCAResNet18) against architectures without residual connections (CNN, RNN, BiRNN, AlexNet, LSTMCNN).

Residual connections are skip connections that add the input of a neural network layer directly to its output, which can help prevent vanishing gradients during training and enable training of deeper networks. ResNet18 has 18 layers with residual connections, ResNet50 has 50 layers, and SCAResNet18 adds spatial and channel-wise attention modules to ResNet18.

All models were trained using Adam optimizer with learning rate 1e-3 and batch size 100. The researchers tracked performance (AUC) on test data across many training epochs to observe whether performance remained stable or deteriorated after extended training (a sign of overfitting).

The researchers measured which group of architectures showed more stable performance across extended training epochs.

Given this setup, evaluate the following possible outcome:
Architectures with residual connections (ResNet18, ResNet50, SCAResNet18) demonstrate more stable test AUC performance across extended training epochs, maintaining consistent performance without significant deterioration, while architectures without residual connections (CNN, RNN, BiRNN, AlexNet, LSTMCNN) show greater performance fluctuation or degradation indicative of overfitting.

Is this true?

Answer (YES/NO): NO